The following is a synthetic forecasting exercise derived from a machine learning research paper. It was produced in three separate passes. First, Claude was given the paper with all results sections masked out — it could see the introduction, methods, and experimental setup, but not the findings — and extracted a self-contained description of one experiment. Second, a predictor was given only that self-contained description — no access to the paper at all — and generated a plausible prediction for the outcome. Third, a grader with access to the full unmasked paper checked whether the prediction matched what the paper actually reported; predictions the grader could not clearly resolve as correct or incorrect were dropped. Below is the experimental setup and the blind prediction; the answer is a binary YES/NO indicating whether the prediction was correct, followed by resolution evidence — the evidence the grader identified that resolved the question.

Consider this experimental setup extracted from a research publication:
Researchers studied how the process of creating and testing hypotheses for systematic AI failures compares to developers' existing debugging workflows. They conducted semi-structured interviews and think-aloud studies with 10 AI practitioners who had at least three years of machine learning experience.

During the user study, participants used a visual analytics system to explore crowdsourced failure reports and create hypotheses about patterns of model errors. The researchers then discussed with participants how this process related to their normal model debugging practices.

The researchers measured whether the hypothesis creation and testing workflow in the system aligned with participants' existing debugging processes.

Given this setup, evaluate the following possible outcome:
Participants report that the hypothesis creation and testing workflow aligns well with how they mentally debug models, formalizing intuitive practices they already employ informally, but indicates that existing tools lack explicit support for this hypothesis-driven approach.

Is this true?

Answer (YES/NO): YES